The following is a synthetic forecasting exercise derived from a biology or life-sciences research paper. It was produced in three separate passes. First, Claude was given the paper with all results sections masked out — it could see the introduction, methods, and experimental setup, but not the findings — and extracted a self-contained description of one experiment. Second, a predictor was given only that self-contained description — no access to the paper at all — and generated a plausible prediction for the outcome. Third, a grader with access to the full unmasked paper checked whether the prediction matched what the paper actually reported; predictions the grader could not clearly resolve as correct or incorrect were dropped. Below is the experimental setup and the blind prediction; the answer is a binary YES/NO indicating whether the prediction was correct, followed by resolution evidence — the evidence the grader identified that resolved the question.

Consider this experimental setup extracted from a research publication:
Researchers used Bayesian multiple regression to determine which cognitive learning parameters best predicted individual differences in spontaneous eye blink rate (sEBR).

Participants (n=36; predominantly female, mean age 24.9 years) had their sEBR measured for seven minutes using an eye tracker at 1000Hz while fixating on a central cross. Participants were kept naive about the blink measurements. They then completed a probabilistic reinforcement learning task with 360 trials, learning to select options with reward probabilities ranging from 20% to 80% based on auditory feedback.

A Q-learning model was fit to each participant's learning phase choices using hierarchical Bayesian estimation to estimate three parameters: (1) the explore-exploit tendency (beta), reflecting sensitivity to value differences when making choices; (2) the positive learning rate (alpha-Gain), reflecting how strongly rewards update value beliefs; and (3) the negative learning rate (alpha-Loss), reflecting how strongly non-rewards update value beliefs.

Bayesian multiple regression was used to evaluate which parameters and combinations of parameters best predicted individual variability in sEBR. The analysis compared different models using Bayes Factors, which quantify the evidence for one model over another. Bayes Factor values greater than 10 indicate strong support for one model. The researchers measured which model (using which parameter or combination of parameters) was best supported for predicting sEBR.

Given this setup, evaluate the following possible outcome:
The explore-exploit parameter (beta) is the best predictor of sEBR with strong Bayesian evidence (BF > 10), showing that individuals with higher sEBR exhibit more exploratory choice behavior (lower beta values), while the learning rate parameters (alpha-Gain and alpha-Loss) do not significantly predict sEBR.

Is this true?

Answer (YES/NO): YES